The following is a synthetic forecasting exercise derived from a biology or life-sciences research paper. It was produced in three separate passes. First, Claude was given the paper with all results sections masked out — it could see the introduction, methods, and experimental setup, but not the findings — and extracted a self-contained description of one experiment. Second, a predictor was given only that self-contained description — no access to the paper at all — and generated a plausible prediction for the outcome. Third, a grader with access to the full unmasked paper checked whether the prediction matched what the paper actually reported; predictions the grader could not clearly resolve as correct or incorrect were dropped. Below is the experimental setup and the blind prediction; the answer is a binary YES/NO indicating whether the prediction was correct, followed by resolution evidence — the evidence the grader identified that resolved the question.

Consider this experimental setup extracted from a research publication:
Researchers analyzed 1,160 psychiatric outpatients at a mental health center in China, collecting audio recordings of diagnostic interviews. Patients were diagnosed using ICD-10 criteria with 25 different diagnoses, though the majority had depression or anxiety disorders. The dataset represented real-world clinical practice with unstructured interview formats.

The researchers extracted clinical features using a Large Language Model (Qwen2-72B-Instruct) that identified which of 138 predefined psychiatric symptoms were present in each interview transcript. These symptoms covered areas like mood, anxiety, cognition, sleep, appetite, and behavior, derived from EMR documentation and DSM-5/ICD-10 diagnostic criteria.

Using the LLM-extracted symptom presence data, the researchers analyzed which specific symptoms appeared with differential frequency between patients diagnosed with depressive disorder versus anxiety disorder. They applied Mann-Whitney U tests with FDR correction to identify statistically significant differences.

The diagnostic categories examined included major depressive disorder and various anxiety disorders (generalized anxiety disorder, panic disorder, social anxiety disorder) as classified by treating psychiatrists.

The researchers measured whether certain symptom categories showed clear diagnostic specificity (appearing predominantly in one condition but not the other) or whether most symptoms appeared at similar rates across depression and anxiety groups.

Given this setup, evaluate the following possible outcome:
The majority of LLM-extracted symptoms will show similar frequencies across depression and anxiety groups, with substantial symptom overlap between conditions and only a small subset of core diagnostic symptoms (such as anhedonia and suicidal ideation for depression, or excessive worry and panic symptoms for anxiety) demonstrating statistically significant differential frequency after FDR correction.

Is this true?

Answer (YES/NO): NO